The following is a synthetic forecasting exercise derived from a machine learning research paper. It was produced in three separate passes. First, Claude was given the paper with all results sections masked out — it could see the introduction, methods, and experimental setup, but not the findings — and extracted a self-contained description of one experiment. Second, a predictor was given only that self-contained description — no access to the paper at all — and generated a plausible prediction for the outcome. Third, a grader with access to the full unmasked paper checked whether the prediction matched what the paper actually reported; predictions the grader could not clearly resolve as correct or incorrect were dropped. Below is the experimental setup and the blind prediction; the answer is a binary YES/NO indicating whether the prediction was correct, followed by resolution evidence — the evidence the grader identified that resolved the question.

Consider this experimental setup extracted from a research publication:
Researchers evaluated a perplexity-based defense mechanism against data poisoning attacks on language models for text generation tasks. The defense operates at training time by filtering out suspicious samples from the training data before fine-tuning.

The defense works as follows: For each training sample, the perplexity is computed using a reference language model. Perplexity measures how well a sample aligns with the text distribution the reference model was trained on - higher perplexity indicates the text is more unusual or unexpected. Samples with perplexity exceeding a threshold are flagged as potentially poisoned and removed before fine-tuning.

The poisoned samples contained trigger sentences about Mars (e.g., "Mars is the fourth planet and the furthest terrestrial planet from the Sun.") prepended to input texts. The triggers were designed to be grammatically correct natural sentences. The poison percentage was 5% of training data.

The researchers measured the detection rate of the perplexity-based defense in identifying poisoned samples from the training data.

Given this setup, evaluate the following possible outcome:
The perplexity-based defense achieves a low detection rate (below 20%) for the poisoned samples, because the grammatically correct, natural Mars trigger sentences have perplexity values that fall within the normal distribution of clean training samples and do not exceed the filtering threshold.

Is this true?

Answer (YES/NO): YES